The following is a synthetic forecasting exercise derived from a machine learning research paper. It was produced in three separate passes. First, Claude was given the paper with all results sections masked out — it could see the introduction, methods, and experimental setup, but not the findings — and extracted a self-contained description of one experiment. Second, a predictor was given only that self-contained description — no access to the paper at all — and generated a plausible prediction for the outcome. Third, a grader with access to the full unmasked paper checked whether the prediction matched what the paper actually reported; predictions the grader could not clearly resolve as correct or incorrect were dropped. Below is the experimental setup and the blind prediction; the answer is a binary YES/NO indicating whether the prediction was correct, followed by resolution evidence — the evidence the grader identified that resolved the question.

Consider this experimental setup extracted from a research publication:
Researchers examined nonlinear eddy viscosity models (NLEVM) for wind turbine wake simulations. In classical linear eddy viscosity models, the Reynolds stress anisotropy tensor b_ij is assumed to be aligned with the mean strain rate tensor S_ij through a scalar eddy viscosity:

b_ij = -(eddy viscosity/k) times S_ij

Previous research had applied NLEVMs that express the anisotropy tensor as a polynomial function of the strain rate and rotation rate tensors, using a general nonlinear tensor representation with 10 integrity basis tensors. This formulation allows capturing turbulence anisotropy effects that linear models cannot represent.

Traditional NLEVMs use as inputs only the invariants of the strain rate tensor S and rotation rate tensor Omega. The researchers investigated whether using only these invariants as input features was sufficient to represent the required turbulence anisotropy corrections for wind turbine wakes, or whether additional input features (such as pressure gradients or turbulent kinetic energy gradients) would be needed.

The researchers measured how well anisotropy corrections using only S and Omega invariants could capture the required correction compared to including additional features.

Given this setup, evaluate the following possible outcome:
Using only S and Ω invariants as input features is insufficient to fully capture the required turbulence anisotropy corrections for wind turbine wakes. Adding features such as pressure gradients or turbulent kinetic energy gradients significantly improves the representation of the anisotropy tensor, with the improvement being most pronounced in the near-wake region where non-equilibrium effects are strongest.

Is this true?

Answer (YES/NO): NO